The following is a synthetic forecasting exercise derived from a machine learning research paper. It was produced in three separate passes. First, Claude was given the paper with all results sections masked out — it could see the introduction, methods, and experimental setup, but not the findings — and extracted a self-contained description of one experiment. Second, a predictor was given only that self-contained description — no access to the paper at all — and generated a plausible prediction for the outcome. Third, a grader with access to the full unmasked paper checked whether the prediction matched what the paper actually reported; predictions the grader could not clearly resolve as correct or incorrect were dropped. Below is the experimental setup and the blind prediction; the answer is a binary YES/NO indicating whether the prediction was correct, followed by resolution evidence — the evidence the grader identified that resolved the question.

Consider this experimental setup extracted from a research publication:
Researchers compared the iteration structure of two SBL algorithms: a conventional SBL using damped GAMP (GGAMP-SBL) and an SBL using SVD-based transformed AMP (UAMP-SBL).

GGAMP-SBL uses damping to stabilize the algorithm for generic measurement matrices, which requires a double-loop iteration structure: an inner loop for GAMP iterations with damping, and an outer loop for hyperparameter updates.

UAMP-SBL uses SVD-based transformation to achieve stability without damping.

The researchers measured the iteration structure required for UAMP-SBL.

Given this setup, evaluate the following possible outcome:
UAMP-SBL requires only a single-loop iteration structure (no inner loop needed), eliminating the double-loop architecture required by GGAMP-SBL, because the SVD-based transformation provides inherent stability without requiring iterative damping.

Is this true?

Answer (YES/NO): YES